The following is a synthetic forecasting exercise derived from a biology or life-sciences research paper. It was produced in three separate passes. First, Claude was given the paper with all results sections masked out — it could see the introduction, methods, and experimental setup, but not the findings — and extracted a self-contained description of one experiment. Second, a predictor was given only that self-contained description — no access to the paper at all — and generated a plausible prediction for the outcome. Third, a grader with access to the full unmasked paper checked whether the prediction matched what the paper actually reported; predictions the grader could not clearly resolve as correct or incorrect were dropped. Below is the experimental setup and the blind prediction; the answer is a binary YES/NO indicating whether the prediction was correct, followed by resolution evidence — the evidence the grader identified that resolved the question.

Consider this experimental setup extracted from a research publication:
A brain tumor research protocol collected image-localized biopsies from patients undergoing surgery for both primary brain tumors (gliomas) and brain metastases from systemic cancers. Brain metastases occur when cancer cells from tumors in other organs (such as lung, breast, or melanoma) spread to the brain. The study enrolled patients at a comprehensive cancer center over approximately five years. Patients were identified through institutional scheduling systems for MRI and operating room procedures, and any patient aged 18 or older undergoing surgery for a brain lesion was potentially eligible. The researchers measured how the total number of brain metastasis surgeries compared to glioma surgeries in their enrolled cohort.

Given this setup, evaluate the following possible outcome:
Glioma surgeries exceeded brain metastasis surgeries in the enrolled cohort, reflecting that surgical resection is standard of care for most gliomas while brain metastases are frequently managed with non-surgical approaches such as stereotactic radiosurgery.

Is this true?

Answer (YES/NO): YES